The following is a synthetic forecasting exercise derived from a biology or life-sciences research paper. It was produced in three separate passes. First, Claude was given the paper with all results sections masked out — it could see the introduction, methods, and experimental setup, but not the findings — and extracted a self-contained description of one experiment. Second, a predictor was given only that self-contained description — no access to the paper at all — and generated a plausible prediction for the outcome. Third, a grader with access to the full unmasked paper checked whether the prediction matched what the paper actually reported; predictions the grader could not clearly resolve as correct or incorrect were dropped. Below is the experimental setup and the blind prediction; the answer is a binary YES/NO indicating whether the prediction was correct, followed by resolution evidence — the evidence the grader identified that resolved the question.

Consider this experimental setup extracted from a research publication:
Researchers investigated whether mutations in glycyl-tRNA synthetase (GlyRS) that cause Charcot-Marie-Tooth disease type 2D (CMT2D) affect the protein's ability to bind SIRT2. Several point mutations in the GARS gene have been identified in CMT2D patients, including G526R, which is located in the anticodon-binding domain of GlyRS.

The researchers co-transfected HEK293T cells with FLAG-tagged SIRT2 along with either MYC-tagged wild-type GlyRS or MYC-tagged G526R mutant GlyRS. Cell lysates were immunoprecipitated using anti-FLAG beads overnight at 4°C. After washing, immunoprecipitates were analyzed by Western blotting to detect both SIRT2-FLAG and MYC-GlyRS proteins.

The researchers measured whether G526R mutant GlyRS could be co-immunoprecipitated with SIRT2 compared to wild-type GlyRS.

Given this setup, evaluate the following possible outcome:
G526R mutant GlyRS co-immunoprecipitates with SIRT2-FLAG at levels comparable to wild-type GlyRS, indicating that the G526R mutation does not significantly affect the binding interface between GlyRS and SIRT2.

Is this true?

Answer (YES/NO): NO